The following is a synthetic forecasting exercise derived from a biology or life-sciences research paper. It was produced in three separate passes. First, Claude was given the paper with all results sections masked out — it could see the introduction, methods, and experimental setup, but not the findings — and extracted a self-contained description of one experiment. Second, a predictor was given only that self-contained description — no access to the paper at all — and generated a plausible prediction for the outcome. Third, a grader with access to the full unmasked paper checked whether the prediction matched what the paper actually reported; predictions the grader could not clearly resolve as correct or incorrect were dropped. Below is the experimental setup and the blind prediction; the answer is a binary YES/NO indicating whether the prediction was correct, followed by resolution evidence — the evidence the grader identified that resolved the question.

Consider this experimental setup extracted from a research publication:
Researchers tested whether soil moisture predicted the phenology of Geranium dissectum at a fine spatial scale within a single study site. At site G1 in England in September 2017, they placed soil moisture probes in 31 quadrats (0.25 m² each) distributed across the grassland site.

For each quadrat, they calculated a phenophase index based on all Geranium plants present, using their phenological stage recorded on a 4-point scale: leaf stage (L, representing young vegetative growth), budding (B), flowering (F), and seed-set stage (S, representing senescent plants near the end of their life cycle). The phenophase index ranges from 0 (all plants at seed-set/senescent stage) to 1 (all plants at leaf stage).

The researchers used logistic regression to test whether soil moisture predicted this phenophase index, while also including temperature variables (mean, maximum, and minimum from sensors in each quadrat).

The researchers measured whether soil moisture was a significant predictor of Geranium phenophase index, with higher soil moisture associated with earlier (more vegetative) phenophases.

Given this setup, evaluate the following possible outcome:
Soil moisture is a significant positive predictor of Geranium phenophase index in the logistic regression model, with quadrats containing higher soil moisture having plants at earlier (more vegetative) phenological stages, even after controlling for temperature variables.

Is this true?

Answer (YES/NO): YES